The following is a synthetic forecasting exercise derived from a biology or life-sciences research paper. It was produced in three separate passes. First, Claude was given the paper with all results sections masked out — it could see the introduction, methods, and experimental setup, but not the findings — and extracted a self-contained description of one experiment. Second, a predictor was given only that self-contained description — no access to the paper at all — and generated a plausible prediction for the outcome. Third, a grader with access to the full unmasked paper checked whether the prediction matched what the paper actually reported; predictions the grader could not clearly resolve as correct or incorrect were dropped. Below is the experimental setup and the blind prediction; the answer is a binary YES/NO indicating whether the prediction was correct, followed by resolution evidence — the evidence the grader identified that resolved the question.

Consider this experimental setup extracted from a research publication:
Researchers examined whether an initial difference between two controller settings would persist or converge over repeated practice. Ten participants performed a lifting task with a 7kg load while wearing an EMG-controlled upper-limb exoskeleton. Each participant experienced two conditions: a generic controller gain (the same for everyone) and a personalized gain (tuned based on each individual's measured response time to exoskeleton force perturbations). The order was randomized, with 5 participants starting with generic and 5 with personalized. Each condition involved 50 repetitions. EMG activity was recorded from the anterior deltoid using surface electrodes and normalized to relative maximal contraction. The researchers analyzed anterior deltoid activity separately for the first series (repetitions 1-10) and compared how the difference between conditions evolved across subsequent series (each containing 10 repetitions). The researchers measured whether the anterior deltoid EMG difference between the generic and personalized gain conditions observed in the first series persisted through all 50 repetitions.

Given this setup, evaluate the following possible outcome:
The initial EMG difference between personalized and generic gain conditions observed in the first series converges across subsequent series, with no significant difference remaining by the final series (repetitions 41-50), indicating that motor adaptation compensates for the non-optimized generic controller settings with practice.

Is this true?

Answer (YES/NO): YES